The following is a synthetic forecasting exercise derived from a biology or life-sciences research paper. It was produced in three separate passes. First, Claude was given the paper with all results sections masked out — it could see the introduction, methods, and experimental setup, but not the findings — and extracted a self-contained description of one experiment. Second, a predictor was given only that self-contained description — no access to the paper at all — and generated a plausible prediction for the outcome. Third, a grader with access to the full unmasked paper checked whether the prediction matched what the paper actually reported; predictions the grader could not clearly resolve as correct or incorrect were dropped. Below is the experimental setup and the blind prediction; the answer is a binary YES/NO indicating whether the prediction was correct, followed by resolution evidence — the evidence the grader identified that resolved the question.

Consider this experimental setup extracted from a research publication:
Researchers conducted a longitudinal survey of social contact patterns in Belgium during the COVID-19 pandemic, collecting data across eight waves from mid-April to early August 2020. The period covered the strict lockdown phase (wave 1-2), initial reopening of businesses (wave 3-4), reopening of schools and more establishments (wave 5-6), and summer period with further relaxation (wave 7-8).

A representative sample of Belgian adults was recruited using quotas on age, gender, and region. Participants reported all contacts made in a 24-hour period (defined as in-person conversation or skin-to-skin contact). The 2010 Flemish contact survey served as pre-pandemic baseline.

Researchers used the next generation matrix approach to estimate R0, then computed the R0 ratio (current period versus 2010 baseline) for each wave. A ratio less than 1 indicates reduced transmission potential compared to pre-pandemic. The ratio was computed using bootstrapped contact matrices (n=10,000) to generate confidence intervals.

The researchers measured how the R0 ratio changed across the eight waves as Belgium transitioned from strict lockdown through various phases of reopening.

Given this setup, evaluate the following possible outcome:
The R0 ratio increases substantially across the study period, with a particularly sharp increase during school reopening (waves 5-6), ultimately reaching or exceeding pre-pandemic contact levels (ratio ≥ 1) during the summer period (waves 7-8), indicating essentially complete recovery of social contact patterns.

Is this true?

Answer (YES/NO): NO